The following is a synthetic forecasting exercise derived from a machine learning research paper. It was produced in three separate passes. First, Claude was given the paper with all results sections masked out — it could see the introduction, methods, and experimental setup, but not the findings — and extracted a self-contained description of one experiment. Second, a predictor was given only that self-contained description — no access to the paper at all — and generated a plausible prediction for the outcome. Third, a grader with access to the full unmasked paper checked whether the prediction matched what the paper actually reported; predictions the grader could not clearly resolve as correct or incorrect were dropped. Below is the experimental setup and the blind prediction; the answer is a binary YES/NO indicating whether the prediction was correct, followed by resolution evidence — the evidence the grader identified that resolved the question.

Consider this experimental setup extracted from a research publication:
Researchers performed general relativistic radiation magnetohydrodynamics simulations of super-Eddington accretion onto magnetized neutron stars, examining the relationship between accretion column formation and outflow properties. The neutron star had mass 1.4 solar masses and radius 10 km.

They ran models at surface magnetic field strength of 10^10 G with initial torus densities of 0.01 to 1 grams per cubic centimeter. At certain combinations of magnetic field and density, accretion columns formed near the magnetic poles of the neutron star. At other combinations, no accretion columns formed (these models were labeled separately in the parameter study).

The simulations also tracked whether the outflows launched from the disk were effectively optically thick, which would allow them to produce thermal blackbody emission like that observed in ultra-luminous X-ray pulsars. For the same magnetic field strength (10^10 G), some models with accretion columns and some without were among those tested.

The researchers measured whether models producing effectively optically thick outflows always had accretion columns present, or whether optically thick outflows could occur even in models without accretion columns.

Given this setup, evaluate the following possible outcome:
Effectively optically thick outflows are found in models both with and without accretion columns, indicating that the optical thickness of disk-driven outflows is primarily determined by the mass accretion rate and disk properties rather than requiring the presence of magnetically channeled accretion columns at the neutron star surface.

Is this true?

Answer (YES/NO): YES